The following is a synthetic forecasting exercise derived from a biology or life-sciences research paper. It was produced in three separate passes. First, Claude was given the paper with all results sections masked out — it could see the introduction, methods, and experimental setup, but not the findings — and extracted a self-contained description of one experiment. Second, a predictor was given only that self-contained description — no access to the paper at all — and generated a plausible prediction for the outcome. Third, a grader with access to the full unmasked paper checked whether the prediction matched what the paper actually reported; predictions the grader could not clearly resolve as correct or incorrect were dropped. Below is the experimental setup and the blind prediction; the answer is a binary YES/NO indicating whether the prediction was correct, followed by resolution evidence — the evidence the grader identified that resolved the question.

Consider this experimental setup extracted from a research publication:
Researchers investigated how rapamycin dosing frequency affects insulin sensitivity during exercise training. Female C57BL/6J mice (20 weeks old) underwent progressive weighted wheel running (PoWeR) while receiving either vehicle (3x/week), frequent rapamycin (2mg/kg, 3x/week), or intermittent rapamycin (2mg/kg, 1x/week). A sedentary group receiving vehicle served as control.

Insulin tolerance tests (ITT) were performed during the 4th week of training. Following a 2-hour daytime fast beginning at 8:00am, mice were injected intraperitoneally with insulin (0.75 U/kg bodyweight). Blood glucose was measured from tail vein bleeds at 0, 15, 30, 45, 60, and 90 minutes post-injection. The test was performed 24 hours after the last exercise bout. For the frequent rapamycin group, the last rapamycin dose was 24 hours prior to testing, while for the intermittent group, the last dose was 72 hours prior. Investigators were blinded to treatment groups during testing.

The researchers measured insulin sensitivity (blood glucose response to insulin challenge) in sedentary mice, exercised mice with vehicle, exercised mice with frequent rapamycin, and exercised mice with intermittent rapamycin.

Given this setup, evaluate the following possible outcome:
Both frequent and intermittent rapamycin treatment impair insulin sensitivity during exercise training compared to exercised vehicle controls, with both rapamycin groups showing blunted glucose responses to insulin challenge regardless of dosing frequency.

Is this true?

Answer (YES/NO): NO